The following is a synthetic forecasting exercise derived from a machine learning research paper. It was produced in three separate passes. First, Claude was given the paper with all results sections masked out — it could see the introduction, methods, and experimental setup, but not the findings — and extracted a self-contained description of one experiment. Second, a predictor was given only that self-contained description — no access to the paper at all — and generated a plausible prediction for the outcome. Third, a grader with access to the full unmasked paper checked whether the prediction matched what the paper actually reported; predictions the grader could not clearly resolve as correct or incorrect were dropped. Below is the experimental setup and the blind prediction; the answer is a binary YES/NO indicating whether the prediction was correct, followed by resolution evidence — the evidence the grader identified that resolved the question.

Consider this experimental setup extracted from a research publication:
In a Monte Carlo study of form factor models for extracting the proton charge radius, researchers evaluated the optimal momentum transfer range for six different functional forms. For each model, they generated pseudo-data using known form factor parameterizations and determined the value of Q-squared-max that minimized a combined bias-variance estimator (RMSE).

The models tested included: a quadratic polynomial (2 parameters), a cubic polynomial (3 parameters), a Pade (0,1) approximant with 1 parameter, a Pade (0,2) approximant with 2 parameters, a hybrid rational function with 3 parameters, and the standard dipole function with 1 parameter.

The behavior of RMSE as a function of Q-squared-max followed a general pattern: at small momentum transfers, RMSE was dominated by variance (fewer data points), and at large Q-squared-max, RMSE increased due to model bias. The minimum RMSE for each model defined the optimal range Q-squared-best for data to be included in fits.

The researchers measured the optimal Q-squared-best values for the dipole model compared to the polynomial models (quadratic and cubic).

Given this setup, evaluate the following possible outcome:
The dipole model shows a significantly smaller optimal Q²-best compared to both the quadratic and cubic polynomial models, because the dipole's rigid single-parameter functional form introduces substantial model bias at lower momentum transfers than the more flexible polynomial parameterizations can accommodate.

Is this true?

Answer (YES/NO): YES